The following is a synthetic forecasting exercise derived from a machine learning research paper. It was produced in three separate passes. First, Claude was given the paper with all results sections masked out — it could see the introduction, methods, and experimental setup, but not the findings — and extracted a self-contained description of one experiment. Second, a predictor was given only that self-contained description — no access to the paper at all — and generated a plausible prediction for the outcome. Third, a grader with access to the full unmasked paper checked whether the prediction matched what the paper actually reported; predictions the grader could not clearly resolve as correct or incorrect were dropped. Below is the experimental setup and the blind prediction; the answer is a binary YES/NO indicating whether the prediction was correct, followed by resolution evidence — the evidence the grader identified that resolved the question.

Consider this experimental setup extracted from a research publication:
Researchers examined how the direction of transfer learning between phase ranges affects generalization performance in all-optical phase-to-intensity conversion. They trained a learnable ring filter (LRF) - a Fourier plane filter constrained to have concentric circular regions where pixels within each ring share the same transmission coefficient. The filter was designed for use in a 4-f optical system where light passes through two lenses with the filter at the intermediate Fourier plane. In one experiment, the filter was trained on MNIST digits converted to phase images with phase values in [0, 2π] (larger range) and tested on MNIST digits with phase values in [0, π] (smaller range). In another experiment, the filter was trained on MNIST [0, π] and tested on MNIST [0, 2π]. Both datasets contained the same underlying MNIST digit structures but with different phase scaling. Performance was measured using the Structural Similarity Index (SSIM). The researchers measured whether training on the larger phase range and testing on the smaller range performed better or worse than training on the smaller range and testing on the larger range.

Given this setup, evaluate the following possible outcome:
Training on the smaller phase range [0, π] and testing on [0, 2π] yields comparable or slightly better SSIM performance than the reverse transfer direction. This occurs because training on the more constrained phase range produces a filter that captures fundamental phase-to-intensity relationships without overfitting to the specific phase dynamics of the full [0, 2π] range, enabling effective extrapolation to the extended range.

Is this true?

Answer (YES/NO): NO